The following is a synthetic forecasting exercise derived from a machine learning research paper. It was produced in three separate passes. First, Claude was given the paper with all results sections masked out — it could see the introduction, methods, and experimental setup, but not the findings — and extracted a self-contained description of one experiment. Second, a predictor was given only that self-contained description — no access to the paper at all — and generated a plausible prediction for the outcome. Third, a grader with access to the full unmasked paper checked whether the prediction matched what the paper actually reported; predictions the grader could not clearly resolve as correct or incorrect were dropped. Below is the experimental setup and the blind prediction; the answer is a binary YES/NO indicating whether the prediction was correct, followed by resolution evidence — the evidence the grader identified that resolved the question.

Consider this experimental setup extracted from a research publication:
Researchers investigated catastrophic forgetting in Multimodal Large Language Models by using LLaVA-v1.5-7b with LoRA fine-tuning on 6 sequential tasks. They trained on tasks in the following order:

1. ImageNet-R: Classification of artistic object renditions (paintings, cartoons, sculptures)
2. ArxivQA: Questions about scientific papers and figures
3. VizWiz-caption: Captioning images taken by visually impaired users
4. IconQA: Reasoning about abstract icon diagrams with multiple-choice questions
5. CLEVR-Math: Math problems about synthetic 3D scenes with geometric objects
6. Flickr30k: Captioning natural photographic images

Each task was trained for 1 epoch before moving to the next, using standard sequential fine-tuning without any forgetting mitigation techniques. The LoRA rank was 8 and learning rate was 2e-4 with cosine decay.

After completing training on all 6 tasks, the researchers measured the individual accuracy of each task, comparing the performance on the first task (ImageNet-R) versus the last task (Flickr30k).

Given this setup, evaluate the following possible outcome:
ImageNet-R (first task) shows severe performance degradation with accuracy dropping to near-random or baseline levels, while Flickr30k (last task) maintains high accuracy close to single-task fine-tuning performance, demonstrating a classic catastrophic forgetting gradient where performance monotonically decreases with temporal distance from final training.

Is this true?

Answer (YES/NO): NO